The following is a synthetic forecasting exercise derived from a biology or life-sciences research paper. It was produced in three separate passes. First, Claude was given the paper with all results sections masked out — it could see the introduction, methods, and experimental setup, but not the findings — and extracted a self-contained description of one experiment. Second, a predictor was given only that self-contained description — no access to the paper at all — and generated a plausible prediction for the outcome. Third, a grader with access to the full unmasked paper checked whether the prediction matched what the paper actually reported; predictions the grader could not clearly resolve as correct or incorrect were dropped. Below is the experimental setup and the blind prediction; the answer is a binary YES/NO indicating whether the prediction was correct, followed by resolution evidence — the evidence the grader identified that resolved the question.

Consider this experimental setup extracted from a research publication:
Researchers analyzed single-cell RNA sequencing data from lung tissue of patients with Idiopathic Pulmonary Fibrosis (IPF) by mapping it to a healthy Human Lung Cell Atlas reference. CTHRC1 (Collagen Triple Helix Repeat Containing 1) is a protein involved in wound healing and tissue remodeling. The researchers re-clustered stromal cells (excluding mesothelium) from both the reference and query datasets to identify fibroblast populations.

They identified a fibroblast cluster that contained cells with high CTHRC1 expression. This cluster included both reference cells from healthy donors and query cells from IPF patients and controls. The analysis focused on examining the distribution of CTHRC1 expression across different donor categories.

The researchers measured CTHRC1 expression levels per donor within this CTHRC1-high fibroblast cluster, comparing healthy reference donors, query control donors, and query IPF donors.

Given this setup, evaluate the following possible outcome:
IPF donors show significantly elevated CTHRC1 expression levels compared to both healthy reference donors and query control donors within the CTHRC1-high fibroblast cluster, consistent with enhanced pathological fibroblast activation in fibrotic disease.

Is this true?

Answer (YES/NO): NO